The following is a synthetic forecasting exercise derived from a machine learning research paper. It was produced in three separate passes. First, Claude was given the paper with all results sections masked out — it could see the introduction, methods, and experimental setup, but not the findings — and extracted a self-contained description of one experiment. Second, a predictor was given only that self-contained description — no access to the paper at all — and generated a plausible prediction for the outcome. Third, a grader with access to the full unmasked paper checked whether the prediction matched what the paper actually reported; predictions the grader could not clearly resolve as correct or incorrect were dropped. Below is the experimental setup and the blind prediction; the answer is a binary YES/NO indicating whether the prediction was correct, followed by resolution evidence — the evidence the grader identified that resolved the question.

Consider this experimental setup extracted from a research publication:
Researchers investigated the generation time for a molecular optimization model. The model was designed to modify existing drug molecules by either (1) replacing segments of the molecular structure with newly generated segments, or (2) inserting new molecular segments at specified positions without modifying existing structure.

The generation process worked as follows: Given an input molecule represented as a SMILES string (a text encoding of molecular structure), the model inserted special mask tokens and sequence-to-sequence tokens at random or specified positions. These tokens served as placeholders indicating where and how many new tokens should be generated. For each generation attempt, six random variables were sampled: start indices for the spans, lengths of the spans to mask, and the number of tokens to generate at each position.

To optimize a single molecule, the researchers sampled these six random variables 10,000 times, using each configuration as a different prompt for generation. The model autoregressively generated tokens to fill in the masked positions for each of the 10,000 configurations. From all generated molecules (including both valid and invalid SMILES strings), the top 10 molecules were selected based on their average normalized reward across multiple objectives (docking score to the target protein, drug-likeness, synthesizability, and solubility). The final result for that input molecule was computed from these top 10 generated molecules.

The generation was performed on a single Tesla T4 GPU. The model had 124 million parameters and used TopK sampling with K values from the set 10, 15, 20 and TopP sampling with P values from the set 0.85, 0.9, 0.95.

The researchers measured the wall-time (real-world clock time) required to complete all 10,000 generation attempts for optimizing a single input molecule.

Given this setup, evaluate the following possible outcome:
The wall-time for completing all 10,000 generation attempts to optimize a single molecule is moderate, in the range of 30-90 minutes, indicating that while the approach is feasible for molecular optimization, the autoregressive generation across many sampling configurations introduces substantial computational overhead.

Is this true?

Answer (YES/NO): NO